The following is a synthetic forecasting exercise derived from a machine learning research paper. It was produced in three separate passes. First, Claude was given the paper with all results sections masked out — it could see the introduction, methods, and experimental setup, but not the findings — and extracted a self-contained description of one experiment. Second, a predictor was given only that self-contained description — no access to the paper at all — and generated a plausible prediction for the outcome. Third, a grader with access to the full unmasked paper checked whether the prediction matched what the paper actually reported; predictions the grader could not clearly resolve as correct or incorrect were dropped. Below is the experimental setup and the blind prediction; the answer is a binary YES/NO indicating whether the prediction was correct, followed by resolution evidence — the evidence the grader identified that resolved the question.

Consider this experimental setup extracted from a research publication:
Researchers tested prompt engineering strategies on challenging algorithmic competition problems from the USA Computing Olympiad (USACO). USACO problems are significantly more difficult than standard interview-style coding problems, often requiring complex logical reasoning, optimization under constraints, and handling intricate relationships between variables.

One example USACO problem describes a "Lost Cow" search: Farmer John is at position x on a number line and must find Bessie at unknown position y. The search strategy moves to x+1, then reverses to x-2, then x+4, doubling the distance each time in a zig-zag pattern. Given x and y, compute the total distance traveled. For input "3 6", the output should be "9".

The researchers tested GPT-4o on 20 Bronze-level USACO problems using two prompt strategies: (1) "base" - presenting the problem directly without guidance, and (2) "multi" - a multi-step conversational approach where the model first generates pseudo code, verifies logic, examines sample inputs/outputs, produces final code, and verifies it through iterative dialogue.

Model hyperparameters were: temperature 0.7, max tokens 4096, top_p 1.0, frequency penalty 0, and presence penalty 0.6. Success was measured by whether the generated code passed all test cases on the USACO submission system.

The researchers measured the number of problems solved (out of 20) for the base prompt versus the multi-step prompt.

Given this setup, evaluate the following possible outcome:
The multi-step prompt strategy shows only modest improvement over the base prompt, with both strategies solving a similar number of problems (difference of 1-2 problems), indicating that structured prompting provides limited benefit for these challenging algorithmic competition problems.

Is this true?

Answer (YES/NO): NO